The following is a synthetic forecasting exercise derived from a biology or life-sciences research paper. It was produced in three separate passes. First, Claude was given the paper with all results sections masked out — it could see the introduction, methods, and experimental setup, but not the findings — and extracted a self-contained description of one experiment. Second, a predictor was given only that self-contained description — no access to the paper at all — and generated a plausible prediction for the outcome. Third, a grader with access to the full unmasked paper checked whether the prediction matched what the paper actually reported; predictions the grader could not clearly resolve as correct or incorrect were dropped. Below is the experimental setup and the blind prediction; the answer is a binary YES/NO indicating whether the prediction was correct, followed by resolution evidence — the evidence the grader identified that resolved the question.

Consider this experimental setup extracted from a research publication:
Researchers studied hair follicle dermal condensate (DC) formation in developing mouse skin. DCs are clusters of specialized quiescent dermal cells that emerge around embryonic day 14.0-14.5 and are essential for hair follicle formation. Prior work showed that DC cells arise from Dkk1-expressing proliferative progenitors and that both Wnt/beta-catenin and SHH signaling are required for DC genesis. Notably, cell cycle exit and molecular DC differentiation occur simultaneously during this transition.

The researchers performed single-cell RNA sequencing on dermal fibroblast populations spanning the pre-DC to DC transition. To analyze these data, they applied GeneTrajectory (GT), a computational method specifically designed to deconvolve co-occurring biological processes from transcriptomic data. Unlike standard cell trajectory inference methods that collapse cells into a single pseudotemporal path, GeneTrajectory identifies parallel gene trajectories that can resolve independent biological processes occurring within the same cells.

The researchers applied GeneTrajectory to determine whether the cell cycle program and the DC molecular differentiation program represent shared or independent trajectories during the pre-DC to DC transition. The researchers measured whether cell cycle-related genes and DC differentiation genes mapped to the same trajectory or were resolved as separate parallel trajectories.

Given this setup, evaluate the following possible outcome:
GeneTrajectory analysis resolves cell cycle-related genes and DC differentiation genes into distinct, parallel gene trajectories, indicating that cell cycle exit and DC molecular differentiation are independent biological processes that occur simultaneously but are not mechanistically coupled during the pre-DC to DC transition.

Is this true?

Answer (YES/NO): NO